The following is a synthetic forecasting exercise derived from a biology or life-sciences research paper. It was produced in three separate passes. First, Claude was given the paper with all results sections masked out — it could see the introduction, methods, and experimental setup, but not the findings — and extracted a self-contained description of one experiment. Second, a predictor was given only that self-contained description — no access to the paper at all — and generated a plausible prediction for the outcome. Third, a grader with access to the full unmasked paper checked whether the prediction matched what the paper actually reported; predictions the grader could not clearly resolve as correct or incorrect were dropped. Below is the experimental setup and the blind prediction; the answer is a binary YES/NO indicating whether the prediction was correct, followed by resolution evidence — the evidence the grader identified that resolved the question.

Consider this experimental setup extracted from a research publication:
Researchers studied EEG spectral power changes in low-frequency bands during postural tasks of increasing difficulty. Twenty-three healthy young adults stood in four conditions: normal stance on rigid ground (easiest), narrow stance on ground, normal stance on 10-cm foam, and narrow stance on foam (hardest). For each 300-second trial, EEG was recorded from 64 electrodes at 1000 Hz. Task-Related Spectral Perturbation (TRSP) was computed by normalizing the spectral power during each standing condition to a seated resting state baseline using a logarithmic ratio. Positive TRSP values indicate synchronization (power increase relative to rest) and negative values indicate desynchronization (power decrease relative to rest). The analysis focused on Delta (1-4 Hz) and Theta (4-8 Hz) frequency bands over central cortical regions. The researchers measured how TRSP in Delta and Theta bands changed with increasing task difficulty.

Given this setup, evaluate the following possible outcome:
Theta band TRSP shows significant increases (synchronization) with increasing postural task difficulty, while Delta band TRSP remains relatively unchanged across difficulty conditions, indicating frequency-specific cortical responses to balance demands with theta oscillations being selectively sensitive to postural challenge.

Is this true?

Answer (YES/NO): NO